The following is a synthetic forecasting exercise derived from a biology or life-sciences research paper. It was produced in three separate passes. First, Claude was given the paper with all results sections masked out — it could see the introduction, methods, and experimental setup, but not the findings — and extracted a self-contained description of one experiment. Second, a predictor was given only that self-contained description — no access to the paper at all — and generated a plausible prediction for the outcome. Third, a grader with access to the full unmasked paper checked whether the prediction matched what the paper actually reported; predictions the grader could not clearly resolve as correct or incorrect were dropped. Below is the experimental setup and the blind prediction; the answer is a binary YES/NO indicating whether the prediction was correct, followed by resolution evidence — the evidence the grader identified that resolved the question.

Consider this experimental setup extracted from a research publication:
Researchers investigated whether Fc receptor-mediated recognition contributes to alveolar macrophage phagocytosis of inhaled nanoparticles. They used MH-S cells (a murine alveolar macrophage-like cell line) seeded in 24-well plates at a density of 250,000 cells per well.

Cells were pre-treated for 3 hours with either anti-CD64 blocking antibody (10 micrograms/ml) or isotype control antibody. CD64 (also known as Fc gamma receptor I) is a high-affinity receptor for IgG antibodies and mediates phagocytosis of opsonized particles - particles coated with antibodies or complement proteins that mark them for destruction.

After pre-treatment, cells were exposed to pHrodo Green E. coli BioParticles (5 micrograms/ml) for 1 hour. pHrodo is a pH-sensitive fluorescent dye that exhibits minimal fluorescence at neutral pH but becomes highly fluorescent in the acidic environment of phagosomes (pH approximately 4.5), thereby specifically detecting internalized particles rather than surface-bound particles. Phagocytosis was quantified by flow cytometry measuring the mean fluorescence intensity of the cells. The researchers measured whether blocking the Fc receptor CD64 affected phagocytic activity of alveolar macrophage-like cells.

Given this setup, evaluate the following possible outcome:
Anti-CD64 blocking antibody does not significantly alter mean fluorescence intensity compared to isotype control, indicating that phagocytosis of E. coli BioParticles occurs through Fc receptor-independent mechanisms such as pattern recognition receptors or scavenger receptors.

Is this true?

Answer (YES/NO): YES